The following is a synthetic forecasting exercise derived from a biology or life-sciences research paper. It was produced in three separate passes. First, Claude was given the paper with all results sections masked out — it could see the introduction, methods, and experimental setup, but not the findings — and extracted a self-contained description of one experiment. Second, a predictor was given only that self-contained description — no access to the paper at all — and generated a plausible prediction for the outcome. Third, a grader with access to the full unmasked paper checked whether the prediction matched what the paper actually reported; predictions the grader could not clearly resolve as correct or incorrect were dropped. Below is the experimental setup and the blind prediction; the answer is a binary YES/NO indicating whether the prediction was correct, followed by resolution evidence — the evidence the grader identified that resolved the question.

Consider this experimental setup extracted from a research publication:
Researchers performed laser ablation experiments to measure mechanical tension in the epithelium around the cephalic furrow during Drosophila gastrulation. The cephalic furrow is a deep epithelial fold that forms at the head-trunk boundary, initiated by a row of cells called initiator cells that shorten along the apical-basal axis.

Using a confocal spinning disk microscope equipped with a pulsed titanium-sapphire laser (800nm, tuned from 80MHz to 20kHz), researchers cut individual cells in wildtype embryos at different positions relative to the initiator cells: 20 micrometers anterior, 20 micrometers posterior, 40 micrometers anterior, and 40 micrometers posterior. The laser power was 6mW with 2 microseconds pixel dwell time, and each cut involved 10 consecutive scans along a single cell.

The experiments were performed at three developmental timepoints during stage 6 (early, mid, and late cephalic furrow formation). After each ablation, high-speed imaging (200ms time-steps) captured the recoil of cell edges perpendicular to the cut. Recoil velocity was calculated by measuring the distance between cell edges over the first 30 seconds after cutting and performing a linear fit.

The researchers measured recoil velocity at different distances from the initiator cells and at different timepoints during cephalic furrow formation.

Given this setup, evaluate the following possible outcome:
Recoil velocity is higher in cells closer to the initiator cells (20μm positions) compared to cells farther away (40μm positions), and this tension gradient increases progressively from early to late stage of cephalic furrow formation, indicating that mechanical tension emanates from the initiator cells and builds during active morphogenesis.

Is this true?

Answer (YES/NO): NO